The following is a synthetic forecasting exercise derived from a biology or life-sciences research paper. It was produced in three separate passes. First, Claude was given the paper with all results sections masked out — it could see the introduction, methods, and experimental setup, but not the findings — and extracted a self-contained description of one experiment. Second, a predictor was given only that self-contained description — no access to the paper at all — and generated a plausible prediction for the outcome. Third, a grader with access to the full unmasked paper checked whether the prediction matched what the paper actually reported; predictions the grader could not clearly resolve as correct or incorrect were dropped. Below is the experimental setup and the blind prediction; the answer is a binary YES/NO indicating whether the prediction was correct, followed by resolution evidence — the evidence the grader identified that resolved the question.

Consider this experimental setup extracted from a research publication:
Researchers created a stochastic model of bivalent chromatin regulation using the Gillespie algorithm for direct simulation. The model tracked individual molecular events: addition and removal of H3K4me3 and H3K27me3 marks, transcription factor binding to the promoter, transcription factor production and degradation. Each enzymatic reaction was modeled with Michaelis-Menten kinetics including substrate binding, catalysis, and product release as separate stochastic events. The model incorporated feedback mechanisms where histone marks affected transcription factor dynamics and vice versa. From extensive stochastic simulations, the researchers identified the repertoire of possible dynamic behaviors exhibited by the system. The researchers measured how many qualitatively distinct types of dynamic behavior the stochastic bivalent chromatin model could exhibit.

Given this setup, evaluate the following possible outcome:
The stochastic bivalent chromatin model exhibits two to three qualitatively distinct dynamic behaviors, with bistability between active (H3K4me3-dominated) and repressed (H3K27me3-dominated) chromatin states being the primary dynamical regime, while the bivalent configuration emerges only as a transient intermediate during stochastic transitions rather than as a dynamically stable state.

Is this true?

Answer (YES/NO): NO